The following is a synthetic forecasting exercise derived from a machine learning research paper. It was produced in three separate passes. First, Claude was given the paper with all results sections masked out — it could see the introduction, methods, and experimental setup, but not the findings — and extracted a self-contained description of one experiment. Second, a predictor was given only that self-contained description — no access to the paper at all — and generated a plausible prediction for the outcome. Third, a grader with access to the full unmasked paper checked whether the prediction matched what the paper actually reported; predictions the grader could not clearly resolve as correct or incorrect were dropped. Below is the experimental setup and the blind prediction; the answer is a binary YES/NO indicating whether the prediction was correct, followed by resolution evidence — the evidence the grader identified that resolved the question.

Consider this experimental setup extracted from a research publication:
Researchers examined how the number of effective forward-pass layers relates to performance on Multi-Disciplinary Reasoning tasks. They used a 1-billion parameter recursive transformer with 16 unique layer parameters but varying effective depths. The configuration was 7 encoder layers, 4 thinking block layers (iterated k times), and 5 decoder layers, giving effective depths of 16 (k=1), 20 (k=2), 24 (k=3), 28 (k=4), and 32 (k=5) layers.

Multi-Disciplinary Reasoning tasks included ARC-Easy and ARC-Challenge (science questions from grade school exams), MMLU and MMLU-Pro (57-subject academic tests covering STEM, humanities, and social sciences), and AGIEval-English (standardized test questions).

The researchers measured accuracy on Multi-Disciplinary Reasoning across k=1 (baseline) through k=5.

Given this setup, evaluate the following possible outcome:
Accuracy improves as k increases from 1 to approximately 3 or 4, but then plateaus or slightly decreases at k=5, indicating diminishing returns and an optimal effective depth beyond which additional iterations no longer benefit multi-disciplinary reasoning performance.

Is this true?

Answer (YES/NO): NO